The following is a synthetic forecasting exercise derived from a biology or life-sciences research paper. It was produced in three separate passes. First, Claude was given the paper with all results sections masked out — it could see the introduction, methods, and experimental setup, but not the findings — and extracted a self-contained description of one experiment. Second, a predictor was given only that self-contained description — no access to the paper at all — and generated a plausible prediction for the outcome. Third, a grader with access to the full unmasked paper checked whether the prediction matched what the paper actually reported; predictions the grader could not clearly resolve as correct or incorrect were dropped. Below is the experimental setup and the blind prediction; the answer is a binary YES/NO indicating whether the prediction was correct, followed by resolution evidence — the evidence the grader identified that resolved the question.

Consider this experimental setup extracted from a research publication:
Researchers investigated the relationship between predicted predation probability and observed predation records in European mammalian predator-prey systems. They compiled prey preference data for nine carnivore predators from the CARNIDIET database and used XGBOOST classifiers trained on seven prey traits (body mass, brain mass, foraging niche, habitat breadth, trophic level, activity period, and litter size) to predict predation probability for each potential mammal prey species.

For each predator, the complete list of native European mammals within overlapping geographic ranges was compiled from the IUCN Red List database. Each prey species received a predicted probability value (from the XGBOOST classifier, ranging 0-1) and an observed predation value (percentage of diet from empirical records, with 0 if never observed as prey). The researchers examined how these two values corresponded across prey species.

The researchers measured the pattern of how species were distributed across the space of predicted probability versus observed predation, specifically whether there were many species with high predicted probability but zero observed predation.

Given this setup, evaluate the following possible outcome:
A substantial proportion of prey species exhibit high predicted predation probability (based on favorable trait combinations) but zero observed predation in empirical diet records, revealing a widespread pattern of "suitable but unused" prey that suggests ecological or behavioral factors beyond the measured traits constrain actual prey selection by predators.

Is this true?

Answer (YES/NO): NO